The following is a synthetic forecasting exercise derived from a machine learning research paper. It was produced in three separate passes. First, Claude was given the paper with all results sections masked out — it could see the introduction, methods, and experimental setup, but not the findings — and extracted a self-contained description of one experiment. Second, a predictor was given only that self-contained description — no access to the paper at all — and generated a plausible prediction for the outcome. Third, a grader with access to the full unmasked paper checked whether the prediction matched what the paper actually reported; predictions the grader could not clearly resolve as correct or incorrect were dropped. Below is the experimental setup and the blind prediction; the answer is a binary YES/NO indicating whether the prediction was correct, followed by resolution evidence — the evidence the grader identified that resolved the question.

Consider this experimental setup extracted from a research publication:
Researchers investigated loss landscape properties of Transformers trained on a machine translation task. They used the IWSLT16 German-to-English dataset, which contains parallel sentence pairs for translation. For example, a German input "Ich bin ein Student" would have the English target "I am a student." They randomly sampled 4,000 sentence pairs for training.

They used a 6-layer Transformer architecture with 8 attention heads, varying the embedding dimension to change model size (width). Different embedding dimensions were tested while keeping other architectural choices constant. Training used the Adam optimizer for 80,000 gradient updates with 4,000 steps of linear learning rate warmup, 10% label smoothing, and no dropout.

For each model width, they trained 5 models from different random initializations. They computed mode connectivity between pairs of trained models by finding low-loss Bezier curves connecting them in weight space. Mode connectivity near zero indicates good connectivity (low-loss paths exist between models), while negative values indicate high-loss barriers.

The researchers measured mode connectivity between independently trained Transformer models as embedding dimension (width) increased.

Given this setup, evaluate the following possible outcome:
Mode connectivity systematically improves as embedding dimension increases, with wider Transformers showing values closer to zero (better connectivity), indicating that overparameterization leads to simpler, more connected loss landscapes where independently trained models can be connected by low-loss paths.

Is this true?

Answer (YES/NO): NO